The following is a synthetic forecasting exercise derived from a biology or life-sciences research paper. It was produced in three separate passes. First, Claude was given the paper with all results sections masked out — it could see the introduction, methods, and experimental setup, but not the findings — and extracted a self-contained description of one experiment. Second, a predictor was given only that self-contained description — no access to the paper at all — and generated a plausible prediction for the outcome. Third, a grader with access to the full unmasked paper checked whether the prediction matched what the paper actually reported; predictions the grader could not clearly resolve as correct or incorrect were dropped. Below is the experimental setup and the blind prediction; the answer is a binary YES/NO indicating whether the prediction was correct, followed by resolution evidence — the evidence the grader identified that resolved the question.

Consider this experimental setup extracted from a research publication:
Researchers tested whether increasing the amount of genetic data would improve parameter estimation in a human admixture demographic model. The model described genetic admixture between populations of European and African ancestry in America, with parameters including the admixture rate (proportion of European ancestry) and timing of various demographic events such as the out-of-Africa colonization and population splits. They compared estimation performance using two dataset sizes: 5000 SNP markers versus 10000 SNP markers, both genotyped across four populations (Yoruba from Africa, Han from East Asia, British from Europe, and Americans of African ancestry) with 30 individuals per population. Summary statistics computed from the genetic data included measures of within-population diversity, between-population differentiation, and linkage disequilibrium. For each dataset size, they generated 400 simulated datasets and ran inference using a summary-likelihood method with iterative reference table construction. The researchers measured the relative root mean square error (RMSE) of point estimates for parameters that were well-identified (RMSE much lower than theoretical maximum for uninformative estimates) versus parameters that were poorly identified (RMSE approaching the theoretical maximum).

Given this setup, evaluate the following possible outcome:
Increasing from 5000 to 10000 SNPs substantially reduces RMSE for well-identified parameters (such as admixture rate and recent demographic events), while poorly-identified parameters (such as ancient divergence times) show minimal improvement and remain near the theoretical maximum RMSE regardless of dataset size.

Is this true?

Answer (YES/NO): NO